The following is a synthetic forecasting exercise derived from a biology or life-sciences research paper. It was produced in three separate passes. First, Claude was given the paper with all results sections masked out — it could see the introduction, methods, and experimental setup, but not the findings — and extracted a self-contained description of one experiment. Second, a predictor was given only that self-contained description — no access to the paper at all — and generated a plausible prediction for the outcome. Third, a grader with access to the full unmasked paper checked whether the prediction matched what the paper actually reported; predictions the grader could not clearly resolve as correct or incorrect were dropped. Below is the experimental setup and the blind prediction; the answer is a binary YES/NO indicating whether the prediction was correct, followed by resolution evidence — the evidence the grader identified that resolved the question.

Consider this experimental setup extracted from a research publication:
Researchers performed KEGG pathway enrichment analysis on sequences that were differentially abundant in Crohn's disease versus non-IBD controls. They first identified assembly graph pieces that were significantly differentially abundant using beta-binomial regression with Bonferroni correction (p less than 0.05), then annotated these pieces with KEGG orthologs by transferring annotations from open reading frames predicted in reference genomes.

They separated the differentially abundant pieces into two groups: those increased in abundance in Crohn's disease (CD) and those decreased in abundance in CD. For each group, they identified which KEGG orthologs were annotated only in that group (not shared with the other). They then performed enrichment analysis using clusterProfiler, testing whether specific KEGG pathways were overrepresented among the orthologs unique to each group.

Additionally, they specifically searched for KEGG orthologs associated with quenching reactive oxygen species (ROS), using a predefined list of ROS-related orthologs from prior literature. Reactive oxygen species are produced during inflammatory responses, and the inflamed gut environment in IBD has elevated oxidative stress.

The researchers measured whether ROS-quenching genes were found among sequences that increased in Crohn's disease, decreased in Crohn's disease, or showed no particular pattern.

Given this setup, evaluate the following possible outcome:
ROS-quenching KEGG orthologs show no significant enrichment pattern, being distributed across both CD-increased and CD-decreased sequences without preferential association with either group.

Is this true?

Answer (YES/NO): NO